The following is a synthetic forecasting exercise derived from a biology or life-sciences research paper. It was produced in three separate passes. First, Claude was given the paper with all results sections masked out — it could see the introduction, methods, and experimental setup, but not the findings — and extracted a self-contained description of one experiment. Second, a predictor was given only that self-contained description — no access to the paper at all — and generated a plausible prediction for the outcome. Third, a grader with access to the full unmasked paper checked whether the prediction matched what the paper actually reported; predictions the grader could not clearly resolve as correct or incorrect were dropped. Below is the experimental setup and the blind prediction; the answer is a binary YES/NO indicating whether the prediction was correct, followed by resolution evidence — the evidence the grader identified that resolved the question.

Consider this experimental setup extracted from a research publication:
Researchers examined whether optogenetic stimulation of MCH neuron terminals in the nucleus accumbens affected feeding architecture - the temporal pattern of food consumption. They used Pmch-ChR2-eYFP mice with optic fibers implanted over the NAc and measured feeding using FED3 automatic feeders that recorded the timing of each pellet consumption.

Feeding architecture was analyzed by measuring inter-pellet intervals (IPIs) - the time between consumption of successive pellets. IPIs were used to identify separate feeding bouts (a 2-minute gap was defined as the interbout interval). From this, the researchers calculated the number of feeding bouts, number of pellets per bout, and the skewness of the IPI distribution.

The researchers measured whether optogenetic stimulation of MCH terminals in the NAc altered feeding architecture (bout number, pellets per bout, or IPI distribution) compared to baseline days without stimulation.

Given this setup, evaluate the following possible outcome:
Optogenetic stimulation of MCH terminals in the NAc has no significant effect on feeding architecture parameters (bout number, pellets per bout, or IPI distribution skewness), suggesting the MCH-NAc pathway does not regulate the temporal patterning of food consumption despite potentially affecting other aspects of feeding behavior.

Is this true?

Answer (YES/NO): YES